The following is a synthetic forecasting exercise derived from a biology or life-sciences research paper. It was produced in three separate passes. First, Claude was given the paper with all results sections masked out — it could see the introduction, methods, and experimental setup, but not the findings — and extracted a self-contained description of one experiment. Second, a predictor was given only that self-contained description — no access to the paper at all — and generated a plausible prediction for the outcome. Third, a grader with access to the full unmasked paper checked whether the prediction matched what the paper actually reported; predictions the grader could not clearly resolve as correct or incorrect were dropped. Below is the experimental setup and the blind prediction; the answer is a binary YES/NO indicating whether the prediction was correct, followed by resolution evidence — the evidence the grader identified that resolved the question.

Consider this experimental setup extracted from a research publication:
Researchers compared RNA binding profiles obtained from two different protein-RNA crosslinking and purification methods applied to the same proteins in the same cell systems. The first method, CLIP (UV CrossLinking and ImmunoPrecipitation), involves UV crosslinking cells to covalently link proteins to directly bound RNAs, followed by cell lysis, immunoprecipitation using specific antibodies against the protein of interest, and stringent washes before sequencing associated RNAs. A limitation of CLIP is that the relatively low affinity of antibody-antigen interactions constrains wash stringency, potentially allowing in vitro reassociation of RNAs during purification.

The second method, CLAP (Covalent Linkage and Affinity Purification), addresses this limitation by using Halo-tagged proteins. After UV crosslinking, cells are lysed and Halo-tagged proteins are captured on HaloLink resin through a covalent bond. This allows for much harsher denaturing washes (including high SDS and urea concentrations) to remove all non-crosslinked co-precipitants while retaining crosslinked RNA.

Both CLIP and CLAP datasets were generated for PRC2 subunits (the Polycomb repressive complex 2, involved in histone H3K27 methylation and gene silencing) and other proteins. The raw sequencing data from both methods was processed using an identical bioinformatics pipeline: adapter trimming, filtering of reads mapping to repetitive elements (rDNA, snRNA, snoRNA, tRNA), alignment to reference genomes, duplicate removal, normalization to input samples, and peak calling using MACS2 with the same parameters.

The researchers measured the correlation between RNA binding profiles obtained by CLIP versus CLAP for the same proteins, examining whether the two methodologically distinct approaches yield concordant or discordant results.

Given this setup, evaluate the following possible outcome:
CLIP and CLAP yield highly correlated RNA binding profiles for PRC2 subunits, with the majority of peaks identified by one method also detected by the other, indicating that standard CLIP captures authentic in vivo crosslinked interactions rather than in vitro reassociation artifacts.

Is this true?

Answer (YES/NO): YES